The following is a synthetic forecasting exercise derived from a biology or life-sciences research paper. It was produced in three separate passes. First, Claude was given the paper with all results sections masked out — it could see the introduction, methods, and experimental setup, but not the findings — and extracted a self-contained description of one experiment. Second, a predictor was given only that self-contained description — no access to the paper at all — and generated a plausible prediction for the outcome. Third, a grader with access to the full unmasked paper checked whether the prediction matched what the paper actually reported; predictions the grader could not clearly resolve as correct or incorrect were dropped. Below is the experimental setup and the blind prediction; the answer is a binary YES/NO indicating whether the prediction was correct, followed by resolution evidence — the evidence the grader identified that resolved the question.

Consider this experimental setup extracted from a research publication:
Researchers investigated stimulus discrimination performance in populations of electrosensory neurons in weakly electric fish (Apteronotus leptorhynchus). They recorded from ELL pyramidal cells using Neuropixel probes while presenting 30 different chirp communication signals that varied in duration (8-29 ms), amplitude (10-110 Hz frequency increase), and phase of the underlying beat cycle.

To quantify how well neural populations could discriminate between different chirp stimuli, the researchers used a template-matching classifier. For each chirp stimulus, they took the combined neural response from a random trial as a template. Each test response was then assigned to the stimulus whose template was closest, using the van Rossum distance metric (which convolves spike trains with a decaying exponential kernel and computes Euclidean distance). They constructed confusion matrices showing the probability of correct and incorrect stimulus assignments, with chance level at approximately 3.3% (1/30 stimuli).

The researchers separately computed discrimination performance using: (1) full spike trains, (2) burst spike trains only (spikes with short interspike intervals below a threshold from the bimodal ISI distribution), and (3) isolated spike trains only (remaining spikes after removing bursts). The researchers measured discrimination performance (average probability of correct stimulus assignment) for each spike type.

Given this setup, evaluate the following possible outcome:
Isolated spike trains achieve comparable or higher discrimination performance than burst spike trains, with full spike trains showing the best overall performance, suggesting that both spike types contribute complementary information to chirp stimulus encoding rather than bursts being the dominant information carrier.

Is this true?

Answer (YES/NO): YES